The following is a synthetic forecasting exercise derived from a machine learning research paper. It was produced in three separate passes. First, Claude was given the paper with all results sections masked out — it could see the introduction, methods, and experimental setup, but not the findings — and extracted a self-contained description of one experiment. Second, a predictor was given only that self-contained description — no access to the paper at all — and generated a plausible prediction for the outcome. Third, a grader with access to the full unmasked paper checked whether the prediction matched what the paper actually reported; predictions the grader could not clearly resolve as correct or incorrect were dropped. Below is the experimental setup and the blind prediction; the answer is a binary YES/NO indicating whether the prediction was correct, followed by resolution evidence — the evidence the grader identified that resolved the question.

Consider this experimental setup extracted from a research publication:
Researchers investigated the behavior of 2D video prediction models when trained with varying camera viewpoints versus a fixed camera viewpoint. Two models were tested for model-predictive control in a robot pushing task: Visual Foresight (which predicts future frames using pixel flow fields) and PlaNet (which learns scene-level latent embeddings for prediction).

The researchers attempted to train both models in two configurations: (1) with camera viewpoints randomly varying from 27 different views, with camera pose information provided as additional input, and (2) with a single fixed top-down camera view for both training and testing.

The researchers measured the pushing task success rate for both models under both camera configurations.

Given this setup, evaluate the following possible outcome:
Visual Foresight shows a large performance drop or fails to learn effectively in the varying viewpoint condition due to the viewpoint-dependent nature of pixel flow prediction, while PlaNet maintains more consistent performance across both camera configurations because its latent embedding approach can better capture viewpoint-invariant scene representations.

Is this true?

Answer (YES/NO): NO